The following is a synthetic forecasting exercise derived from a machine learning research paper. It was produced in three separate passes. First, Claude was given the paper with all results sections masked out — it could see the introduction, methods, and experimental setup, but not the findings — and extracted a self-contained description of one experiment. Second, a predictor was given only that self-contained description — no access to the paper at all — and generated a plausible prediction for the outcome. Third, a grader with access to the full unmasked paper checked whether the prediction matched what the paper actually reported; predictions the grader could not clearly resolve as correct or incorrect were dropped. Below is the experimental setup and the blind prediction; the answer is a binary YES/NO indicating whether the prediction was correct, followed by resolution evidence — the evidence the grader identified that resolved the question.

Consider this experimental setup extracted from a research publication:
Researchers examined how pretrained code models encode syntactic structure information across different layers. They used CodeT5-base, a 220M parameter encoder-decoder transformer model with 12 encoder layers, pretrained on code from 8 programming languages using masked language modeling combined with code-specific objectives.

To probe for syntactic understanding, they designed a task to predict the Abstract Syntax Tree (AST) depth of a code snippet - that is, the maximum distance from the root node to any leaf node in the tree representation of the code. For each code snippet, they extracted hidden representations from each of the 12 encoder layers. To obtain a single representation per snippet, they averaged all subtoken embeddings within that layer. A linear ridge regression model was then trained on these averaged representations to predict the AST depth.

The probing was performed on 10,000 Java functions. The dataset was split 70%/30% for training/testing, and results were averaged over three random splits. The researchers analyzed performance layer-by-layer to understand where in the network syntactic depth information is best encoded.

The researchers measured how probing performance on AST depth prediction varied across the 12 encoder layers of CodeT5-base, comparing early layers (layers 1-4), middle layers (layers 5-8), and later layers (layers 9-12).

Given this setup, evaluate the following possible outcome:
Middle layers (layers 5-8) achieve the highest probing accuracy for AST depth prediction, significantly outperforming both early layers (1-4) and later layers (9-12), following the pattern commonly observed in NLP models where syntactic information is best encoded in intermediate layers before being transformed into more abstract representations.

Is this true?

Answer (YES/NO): YES